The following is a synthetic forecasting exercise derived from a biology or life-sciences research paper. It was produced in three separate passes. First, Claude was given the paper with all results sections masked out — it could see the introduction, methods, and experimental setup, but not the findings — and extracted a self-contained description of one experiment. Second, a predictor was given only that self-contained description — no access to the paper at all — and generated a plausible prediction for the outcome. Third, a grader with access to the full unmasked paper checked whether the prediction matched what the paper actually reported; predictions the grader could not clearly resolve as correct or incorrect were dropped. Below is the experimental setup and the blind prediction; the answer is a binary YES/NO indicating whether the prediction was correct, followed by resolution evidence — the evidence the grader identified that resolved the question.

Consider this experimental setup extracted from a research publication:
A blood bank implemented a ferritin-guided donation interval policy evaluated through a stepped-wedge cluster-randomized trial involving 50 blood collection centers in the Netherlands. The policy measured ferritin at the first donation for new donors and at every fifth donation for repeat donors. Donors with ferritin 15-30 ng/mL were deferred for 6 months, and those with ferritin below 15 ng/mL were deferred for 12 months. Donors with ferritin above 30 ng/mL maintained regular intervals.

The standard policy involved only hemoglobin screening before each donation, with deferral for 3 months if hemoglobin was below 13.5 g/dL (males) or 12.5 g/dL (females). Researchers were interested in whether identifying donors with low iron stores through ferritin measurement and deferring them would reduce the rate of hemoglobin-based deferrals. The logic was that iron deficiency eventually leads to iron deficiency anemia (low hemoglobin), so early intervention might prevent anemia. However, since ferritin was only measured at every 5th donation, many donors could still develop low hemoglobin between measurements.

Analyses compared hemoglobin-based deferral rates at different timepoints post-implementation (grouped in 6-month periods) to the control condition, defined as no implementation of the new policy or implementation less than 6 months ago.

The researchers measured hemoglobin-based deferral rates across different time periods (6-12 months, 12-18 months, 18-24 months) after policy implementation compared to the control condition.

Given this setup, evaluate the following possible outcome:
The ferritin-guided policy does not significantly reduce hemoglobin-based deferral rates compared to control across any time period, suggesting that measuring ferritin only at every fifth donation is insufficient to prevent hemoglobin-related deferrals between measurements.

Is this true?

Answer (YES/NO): NO